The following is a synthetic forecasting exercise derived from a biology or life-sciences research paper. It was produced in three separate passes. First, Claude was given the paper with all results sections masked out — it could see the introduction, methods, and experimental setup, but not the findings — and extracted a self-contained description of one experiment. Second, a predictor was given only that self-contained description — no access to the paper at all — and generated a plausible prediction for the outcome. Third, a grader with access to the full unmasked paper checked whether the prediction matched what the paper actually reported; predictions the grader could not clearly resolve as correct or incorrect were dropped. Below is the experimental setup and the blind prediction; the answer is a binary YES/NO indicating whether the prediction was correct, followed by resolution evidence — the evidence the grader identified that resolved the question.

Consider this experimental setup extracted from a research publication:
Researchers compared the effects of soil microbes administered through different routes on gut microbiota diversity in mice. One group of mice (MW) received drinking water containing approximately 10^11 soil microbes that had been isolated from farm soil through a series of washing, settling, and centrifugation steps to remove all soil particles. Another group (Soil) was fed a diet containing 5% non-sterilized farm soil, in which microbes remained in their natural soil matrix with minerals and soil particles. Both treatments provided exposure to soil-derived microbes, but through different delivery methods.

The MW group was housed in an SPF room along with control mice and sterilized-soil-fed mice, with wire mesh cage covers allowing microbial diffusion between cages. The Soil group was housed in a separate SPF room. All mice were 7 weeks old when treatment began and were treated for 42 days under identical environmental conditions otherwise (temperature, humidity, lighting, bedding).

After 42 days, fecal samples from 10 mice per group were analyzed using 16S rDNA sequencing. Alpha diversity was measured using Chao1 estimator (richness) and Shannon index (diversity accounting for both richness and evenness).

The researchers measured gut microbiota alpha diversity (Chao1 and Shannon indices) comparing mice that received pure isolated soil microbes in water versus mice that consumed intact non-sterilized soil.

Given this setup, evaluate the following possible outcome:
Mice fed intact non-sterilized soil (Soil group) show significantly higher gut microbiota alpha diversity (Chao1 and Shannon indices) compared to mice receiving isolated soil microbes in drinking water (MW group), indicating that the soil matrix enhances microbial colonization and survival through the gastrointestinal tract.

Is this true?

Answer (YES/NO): NO